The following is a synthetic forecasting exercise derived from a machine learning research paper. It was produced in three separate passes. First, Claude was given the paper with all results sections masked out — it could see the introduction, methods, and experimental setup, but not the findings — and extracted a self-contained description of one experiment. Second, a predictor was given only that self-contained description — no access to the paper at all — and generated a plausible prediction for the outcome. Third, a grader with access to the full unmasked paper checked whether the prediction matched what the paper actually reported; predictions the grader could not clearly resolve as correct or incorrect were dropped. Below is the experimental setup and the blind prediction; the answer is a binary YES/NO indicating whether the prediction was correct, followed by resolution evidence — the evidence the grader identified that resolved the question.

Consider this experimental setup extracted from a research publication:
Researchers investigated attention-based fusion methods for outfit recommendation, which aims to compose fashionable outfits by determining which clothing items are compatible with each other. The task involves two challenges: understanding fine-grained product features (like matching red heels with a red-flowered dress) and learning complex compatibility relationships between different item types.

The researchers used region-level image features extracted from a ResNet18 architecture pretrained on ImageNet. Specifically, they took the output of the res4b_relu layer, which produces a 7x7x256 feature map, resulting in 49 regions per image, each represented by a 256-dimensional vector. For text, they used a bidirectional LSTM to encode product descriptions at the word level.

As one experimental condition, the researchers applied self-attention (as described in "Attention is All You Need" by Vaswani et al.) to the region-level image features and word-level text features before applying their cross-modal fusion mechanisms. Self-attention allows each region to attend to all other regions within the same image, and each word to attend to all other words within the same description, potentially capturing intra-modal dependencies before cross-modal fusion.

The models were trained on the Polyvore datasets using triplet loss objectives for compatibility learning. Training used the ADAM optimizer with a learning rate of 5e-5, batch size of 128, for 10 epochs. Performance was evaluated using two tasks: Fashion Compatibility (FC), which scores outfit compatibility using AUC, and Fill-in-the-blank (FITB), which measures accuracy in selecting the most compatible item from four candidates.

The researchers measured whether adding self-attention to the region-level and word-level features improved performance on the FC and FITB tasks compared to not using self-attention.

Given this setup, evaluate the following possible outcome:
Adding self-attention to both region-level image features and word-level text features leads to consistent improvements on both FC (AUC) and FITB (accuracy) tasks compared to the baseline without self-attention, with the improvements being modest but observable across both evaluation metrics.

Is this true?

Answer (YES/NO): NO